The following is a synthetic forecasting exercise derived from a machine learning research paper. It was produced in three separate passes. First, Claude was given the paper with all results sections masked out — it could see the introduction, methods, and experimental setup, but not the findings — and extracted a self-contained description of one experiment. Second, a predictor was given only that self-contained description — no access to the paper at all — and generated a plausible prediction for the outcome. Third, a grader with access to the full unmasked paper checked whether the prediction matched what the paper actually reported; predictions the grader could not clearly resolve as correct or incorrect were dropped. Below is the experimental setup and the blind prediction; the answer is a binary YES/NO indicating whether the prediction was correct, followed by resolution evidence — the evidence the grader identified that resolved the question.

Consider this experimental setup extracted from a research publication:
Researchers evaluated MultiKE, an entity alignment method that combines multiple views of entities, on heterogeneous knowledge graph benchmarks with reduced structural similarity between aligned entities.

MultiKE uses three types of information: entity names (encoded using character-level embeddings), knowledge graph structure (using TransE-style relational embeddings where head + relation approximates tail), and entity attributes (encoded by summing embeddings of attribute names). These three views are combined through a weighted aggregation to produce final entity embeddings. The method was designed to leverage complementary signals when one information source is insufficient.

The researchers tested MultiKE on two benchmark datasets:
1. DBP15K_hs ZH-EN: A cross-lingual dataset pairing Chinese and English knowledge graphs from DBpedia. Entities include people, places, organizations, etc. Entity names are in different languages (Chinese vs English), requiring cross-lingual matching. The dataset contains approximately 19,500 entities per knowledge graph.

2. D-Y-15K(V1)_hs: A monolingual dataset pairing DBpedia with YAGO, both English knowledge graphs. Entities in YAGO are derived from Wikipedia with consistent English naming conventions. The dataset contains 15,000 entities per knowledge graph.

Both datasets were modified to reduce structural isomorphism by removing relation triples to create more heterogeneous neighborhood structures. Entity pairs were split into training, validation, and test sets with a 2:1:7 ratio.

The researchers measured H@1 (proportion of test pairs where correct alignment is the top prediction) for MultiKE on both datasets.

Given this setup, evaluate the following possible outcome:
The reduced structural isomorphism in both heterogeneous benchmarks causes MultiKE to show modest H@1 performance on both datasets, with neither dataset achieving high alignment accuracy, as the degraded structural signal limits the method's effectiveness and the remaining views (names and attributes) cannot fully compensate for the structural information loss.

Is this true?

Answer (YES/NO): NO